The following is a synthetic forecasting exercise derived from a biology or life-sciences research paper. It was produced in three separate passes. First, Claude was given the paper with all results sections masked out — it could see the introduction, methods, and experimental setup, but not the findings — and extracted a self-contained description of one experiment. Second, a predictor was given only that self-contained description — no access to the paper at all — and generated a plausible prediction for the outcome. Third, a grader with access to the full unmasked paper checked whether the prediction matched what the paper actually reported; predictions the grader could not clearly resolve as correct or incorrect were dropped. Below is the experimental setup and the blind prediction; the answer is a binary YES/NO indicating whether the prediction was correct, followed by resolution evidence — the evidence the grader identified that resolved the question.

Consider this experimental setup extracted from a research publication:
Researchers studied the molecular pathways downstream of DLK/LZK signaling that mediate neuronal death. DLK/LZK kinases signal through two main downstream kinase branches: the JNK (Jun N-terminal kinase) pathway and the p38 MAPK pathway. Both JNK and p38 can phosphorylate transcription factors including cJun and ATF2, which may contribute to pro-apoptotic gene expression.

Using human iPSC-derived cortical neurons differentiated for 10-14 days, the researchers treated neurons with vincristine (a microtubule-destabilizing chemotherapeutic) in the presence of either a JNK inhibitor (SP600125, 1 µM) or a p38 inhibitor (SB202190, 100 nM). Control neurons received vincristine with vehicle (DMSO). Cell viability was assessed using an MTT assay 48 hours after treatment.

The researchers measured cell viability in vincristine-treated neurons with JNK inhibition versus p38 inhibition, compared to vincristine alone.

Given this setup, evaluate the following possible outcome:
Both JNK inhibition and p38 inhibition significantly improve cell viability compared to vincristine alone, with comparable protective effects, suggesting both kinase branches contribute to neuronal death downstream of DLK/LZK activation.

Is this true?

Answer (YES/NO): NO